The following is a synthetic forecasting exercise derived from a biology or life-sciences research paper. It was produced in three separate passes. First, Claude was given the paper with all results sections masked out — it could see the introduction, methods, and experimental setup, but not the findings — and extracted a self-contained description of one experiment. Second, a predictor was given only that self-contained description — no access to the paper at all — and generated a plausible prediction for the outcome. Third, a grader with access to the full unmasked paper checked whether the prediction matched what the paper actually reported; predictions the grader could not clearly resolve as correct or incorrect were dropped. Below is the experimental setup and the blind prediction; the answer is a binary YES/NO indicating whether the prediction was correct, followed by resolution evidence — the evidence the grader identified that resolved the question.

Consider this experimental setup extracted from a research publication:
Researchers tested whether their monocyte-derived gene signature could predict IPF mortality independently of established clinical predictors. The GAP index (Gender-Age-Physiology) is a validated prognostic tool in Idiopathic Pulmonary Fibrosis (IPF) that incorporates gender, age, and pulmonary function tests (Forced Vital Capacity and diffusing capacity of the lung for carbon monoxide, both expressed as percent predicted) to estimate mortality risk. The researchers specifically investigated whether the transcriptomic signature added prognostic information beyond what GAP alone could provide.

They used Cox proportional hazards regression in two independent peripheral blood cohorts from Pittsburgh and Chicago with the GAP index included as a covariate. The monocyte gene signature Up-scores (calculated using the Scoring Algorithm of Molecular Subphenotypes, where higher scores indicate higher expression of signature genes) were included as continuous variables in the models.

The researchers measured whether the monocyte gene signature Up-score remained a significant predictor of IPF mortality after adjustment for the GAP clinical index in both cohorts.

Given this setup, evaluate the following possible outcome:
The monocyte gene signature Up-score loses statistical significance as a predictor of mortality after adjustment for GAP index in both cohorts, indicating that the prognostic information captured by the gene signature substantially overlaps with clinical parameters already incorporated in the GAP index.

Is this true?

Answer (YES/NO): NO